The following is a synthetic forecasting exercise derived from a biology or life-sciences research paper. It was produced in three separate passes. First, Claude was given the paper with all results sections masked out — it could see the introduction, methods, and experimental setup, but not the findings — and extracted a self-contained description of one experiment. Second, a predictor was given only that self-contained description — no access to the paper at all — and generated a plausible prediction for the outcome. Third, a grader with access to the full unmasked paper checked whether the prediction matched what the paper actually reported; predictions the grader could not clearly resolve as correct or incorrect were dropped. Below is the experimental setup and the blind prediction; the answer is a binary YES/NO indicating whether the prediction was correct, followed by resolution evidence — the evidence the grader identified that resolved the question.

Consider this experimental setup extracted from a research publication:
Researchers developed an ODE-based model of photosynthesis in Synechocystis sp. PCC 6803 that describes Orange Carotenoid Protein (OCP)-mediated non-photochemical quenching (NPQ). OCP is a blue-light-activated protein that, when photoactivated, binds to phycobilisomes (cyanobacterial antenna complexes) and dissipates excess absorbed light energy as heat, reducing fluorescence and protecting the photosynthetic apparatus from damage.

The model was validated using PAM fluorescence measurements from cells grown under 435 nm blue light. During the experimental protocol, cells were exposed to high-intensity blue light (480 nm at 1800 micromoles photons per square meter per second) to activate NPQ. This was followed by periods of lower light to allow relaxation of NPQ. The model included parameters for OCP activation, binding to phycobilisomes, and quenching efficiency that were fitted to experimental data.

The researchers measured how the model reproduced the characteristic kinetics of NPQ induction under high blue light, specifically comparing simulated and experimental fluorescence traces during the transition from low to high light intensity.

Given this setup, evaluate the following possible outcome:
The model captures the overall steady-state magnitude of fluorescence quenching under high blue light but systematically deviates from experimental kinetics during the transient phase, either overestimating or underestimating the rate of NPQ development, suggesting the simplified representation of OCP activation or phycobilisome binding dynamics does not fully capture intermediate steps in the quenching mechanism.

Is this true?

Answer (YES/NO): NO